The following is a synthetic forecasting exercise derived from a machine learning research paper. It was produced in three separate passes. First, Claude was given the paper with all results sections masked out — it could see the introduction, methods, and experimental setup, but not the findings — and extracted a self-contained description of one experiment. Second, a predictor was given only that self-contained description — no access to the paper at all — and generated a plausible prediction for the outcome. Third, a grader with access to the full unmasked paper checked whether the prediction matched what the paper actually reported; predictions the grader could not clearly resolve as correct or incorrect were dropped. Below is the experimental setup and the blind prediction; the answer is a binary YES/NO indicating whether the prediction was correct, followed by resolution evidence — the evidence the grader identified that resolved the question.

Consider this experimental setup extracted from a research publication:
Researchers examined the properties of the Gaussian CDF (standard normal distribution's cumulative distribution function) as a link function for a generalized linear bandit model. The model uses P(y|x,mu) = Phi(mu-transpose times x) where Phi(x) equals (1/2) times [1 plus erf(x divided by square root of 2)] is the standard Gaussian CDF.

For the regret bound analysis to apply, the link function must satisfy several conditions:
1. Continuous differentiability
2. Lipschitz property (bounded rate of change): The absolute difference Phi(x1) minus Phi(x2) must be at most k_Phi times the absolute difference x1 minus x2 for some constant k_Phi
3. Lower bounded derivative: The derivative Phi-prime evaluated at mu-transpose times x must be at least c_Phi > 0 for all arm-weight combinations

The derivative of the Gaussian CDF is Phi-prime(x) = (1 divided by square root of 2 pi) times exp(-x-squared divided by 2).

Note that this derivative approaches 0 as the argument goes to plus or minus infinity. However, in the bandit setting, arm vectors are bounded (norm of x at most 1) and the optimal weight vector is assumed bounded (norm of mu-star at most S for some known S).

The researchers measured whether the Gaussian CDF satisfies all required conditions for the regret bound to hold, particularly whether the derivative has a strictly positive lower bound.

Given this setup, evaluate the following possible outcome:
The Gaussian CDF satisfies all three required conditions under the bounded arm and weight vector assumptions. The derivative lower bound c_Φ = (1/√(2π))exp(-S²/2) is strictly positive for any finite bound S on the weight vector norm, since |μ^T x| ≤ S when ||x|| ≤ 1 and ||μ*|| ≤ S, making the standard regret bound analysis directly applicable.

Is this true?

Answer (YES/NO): YES